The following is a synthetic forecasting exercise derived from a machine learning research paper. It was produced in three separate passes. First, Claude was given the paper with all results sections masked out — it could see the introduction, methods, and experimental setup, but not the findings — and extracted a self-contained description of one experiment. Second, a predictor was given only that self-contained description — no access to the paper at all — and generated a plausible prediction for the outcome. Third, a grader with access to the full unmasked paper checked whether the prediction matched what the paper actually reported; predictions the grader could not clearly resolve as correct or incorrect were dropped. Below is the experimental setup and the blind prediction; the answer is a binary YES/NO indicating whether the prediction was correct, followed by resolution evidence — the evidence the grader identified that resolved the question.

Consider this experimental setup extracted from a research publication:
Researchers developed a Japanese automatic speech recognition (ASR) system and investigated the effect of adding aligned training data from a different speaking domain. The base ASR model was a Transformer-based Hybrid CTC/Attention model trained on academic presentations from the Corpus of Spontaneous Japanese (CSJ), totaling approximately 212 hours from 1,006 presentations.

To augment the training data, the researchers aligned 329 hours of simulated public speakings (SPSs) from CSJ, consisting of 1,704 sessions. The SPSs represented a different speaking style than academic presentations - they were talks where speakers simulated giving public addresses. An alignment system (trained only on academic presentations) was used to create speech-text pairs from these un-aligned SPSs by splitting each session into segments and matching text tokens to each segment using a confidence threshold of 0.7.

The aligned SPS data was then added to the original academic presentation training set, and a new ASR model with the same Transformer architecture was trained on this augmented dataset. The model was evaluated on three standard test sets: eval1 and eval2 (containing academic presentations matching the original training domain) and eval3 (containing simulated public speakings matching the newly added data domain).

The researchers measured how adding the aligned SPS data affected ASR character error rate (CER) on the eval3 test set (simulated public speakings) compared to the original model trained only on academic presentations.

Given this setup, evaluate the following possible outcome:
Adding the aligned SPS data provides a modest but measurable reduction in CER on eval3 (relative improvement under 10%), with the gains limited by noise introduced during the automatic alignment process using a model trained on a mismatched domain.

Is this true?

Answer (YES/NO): NO